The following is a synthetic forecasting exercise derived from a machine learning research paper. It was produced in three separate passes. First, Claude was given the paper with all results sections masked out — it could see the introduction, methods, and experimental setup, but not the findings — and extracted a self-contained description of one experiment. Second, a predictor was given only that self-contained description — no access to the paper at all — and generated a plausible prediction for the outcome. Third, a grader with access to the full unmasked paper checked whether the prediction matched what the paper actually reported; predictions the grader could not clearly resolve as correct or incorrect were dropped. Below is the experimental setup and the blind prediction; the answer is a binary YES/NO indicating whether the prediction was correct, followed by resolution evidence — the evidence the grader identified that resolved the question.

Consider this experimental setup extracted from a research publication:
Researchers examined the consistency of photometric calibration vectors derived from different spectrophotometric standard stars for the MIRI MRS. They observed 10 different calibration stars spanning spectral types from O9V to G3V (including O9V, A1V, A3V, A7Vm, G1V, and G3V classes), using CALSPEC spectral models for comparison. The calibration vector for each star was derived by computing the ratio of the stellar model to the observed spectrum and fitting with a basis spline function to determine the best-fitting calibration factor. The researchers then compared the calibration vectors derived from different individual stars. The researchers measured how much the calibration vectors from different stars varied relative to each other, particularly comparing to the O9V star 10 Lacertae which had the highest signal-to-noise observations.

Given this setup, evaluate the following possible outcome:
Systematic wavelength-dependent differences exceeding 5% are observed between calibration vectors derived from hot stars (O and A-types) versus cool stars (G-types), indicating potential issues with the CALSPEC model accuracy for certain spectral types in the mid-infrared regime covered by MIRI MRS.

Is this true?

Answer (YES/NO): NO